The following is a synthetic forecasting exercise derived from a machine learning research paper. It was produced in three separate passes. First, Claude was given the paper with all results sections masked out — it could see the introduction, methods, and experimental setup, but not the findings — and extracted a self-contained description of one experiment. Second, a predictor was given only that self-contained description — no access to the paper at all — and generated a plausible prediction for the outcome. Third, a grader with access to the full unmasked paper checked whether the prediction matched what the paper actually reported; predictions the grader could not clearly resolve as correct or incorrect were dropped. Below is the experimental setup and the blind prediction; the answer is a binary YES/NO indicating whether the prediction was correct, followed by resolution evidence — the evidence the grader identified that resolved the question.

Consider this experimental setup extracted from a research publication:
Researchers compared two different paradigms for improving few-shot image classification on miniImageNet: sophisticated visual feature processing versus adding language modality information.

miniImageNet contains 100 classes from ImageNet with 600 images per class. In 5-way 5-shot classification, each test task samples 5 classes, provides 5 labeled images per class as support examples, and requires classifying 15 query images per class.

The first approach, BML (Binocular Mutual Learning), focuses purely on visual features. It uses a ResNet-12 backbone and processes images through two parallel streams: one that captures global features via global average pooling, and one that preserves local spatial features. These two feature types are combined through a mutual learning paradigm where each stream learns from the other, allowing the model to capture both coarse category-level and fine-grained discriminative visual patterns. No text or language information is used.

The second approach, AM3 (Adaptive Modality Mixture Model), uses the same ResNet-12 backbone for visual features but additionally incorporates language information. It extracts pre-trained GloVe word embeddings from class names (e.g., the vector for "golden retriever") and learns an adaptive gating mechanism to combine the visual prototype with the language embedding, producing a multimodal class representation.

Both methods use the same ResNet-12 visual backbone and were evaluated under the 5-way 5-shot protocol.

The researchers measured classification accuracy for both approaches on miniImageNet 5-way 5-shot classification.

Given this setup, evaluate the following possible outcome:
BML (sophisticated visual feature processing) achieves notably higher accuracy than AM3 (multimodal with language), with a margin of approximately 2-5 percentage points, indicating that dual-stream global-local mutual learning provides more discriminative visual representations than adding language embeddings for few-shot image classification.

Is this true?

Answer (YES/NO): NO